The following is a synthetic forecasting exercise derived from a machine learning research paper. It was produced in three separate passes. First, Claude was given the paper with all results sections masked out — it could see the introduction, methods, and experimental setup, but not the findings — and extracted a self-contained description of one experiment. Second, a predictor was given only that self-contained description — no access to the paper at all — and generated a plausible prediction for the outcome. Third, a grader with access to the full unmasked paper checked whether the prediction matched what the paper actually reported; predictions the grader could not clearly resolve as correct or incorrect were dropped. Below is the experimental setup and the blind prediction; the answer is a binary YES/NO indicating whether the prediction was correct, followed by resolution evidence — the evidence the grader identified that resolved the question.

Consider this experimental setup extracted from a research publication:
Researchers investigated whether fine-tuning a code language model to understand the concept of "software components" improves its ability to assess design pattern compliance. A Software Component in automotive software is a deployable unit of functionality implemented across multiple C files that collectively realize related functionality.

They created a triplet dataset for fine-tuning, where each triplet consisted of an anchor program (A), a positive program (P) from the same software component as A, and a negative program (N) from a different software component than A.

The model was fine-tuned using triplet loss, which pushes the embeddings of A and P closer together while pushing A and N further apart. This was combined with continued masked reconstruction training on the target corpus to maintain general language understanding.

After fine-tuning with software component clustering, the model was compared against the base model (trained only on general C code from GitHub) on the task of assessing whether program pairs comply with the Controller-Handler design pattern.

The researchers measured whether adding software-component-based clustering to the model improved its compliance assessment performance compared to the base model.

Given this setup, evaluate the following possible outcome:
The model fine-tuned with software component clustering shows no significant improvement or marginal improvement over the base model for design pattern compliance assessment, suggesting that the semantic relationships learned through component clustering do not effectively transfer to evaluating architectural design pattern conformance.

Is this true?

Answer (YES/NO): NO